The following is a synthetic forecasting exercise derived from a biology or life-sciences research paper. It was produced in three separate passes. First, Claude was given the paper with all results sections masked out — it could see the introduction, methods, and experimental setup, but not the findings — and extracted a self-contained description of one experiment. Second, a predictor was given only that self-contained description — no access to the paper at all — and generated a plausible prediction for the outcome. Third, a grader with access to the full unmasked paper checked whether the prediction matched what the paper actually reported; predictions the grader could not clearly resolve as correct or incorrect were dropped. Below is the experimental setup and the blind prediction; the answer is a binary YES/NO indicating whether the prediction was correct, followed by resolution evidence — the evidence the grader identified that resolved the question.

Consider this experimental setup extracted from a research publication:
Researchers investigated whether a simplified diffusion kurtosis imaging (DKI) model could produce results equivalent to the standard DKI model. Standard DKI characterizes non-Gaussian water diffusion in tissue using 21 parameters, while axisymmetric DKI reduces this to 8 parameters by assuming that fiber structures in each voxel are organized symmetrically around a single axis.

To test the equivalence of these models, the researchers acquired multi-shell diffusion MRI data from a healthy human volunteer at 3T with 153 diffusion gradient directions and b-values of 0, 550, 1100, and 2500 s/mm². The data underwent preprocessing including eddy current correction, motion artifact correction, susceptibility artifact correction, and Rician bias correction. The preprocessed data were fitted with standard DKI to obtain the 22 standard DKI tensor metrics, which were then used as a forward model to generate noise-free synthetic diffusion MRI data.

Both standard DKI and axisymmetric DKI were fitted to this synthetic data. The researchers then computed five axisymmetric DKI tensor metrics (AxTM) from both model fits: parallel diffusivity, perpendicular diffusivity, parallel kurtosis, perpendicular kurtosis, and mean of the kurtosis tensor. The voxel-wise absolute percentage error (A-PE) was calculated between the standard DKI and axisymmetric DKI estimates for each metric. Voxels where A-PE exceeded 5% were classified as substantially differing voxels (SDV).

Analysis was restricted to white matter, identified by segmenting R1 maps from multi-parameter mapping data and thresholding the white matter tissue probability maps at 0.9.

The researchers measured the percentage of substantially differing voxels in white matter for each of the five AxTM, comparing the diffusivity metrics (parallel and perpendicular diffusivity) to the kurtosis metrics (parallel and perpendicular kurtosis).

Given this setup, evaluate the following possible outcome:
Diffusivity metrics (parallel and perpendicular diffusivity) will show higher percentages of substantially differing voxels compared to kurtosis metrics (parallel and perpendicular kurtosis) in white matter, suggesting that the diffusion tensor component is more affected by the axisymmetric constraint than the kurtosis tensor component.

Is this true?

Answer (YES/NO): NO